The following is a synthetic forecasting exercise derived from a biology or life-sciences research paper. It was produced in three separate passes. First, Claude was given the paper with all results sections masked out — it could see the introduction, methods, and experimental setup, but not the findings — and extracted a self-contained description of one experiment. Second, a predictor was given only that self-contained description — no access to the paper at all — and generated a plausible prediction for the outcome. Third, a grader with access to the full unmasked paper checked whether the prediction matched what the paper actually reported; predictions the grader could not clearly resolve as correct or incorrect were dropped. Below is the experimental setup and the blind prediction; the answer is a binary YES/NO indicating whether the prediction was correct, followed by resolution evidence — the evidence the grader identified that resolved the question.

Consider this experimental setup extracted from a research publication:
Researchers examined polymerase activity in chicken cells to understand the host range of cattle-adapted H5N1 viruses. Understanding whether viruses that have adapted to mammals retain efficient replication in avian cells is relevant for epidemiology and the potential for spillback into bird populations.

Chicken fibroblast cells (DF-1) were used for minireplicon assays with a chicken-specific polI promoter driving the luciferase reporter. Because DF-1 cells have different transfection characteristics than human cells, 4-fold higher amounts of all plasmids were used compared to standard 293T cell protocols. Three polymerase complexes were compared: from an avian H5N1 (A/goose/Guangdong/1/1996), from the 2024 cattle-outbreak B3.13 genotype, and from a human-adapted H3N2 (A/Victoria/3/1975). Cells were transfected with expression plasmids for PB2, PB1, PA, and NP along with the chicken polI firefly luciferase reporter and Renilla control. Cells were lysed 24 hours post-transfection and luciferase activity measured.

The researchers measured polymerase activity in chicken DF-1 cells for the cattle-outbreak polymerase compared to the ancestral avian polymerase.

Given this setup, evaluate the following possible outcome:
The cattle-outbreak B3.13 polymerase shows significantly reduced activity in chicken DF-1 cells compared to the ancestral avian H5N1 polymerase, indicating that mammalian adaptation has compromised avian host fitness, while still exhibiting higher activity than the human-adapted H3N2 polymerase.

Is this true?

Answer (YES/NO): NO